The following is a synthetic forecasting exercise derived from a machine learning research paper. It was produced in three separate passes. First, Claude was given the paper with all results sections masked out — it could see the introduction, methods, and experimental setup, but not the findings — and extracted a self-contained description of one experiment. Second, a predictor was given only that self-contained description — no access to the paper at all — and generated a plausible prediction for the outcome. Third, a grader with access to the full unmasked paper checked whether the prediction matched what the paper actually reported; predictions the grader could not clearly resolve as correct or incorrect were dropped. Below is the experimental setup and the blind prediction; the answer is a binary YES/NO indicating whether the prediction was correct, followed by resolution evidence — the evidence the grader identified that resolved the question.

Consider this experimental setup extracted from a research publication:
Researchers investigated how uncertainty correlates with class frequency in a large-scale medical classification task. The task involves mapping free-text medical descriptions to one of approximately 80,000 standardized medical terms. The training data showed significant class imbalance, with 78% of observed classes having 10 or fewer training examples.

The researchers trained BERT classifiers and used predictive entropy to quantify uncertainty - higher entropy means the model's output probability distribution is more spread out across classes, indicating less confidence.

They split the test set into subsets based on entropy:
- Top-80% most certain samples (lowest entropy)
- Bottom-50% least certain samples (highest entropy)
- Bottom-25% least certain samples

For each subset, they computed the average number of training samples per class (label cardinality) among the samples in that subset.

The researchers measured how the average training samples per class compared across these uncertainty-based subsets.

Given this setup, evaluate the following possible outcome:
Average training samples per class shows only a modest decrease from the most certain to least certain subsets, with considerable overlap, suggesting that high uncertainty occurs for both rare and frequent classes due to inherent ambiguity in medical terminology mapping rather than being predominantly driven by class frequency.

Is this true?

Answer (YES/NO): YES